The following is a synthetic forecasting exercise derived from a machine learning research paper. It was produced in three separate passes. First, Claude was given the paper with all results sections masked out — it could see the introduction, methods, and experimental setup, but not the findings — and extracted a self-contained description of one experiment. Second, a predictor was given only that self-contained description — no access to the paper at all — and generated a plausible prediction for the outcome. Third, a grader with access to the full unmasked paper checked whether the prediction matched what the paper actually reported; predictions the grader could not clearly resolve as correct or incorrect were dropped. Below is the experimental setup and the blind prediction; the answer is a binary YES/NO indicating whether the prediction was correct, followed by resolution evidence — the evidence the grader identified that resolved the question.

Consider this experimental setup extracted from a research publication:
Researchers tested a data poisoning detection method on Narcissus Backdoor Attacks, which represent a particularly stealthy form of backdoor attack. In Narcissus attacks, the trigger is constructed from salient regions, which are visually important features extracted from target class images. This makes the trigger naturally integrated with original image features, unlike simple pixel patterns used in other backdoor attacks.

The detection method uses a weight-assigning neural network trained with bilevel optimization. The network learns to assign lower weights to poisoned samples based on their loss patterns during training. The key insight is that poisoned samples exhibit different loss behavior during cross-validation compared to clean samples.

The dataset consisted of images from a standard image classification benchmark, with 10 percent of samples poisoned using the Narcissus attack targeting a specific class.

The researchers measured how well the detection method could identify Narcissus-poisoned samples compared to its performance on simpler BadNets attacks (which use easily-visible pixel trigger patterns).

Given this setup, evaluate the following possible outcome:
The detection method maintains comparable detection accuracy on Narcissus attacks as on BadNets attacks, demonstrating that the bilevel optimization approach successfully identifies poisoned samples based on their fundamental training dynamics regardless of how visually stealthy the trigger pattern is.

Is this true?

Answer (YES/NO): NO